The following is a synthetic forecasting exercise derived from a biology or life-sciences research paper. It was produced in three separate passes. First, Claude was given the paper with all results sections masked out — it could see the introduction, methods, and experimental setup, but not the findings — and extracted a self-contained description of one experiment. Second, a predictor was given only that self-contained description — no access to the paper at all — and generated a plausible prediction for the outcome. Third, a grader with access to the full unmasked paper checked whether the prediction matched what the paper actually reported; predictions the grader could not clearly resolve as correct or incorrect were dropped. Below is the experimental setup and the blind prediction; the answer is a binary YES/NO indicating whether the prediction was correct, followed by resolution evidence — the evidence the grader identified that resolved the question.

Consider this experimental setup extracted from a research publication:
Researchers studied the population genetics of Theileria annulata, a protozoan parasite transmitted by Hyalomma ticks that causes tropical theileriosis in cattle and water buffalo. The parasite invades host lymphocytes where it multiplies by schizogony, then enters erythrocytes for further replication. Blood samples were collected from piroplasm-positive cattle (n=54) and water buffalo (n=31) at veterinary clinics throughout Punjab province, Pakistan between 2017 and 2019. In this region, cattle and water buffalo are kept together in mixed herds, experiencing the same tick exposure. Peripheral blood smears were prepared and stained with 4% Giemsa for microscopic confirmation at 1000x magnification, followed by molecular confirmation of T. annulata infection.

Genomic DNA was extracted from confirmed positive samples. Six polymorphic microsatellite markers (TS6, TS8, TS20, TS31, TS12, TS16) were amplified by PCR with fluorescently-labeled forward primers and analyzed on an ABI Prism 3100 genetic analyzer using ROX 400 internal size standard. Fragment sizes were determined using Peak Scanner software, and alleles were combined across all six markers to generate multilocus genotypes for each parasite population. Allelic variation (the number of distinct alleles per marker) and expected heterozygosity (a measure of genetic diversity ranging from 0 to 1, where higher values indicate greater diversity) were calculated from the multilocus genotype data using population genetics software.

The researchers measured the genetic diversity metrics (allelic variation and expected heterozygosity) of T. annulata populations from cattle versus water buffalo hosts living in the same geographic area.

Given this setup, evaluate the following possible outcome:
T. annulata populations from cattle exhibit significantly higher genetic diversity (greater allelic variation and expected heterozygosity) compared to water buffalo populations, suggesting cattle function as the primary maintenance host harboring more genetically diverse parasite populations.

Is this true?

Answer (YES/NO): YES